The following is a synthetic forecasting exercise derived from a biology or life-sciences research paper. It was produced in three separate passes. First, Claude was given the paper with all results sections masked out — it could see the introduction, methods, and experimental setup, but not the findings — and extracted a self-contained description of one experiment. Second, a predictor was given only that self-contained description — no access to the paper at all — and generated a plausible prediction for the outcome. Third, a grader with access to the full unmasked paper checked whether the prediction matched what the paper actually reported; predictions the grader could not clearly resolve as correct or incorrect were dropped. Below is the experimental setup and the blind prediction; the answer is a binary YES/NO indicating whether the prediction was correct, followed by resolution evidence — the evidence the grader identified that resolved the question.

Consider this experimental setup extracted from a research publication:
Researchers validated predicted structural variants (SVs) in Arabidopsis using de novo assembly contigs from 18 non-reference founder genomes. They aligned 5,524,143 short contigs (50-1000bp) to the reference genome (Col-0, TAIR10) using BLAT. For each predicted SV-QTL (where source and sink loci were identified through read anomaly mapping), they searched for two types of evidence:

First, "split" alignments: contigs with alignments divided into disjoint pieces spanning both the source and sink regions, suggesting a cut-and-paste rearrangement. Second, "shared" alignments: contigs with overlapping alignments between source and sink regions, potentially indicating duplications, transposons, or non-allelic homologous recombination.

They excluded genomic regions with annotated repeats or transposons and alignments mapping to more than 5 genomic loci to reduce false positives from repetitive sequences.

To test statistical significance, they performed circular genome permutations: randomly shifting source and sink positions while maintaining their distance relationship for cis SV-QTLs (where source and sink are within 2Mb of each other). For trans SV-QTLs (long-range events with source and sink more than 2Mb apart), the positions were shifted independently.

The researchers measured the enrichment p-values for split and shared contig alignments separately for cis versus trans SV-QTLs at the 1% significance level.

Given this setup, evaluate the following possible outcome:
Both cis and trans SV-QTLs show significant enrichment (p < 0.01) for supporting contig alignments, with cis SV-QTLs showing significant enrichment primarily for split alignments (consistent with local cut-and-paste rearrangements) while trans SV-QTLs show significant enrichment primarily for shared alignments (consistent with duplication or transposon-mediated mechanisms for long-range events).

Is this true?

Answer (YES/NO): NO